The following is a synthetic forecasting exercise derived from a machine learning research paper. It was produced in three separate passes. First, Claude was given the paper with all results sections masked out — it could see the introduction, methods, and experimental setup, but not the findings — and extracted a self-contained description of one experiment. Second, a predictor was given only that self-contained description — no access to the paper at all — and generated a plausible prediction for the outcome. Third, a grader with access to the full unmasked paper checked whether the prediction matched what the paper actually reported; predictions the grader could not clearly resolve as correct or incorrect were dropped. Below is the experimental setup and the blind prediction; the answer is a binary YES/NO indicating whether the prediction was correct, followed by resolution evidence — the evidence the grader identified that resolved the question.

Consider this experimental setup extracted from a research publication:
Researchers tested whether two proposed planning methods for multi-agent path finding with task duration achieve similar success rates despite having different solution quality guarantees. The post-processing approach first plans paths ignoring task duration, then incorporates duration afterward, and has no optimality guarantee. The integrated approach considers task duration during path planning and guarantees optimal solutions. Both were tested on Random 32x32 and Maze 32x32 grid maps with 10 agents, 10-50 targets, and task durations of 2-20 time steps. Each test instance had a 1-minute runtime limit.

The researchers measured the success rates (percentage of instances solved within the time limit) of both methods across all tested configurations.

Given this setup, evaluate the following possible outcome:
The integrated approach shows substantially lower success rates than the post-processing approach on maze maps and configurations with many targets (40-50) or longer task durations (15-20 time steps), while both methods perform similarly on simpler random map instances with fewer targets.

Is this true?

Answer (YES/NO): NO